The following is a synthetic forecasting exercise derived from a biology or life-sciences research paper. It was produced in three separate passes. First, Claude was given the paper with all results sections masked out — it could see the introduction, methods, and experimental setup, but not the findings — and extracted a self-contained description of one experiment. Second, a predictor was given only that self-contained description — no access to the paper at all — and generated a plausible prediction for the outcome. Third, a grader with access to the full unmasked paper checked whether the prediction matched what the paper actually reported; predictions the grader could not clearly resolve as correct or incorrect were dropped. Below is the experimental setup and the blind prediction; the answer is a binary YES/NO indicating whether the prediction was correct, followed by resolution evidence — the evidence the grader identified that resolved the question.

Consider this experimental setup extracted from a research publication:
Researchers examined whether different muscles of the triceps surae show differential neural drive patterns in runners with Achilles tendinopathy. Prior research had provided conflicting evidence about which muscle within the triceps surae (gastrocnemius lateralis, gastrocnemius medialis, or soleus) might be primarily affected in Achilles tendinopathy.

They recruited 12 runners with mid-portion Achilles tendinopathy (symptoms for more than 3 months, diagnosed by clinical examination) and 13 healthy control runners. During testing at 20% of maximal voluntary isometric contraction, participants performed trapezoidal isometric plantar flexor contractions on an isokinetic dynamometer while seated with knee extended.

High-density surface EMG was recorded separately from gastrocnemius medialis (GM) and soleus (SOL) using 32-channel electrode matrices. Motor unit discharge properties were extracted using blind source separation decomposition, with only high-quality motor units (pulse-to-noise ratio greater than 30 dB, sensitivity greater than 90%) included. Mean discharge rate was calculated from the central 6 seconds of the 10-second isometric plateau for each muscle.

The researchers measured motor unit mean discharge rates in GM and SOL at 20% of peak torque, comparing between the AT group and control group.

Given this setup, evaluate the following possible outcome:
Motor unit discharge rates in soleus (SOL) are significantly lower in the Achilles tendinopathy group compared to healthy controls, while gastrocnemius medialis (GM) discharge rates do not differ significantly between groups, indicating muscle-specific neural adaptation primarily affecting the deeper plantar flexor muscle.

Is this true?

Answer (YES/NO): NO